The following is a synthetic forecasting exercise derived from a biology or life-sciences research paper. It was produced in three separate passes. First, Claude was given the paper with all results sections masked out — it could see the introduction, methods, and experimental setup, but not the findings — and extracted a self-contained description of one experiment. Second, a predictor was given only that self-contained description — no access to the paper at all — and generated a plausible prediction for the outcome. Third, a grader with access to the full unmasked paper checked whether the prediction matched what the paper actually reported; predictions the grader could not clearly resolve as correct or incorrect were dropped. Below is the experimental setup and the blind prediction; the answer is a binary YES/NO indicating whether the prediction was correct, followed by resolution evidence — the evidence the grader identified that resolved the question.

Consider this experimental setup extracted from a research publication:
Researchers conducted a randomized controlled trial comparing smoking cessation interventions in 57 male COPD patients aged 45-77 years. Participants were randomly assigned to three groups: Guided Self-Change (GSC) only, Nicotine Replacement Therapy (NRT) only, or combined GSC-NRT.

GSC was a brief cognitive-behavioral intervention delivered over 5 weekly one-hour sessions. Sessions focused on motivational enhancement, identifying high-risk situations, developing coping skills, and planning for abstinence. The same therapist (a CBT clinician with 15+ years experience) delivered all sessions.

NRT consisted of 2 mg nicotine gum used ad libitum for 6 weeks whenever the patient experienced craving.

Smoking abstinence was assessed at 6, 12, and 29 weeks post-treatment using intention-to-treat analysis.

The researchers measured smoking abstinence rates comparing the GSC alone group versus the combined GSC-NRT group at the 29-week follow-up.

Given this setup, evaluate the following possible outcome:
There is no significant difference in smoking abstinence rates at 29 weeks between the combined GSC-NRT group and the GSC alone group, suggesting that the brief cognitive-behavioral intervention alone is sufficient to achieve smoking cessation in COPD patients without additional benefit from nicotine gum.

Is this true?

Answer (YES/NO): YES